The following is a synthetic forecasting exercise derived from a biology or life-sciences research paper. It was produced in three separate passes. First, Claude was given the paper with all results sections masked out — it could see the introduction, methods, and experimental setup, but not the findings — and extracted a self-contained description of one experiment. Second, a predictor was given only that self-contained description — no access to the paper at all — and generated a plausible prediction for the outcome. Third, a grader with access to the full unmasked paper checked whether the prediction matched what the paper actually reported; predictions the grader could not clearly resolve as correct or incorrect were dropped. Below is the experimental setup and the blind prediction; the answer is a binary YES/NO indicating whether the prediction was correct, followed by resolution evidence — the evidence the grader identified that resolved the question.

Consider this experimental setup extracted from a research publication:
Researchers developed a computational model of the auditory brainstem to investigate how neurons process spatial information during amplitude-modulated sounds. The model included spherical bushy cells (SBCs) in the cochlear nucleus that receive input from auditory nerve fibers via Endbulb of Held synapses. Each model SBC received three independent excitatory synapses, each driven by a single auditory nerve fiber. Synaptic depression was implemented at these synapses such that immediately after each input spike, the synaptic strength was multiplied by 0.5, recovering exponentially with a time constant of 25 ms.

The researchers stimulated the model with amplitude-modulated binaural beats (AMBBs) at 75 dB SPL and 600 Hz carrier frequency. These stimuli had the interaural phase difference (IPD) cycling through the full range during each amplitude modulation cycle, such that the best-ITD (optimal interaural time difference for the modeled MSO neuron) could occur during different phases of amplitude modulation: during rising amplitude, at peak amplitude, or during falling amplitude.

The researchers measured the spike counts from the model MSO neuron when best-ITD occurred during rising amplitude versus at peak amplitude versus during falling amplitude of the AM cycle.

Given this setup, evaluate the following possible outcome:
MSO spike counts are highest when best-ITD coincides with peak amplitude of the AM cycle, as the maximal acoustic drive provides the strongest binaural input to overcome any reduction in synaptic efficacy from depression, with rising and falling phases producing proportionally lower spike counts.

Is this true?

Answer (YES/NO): NO